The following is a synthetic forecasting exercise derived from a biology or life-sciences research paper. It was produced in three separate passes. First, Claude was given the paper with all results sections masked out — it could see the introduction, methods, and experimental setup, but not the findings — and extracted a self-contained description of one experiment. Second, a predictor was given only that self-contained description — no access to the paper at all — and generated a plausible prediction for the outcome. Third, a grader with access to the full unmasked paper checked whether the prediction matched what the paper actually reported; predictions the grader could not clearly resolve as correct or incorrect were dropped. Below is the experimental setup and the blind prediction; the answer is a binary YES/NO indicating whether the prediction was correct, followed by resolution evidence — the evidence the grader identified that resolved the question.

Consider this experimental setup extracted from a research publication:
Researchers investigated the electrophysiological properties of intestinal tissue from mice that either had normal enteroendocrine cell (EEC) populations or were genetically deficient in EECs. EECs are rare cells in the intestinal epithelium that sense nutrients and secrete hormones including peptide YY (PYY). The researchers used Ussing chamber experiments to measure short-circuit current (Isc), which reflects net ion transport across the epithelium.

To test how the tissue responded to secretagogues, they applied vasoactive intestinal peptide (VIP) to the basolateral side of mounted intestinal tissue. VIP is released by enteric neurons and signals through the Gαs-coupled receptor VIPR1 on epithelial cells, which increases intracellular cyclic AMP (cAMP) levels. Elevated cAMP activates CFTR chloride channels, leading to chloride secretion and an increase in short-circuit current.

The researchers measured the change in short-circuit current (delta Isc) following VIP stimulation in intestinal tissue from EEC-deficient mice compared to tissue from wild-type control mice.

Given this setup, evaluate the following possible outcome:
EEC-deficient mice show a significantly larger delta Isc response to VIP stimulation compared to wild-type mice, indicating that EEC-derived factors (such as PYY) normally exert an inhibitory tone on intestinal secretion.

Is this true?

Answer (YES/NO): YES